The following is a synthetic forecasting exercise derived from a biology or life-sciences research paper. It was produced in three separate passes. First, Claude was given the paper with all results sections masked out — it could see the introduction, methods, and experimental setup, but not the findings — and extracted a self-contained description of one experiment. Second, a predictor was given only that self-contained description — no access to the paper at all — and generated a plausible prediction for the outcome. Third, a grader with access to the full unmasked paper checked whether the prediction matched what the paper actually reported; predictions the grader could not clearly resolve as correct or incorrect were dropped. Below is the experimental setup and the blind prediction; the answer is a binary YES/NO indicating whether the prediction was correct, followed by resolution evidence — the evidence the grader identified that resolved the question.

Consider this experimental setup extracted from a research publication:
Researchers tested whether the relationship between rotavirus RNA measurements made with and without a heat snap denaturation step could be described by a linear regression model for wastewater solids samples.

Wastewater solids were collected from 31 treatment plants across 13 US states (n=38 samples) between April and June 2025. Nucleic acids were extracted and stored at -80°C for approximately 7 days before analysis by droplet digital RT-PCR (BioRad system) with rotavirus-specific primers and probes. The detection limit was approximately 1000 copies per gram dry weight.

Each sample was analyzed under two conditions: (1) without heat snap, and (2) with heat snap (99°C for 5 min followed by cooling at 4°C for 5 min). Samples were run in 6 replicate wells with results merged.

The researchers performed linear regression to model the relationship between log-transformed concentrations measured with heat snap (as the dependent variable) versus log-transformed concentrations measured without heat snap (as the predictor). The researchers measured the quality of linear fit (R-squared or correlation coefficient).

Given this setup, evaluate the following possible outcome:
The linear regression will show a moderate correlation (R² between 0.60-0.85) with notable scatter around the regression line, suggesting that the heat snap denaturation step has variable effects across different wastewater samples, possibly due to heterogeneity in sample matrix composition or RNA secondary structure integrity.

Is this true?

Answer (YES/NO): NO